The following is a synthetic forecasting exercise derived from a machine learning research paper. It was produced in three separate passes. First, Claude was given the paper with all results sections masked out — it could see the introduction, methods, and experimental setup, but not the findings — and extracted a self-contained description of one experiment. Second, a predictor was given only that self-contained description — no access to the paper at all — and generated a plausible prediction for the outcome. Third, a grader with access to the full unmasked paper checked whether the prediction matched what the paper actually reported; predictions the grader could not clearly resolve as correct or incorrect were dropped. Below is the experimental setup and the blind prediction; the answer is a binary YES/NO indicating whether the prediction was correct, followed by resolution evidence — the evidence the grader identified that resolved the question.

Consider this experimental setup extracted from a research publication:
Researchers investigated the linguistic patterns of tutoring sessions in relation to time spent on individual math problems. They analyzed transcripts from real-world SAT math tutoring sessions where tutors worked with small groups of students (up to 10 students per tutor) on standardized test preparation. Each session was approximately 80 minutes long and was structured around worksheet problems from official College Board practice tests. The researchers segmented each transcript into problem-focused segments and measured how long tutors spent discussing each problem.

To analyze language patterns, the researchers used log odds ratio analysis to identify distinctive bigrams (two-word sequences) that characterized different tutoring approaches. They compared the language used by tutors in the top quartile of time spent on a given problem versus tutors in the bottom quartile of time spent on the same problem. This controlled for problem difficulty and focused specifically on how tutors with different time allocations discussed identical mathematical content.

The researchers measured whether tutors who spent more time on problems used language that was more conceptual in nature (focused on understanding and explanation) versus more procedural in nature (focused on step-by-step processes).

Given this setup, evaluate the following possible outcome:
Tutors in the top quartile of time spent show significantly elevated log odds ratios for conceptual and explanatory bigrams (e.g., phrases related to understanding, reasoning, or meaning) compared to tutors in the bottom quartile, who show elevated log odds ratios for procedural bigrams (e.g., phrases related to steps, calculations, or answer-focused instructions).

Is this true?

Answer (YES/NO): YES